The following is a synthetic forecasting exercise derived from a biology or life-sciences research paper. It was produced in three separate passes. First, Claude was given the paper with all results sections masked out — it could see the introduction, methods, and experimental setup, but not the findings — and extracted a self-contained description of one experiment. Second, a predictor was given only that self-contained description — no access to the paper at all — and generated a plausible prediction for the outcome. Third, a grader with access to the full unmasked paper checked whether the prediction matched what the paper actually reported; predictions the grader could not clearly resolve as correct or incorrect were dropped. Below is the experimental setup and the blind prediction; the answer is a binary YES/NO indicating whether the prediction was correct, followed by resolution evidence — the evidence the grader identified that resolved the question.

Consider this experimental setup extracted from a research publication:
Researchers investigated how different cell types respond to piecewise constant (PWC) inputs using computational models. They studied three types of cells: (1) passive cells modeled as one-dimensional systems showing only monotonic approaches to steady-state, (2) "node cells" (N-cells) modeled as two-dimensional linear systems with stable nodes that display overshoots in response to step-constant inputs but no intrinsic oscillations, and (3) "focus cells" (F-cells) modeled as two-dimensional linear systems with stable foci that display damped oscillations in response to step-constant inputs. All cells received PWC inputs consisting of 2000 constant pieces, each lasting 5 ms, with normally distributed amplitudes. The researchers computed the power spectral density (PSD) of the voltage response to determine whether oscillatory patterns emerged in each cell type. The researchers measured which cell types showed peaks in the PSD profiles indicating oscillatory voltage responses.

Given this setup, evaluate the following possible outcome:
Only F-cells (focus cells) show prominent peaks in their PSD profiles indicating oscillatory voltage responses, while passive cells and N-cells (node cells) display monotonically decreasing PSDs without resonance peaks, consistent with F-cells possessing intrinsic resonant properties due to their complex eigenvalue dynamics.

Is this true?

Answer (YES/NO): NO